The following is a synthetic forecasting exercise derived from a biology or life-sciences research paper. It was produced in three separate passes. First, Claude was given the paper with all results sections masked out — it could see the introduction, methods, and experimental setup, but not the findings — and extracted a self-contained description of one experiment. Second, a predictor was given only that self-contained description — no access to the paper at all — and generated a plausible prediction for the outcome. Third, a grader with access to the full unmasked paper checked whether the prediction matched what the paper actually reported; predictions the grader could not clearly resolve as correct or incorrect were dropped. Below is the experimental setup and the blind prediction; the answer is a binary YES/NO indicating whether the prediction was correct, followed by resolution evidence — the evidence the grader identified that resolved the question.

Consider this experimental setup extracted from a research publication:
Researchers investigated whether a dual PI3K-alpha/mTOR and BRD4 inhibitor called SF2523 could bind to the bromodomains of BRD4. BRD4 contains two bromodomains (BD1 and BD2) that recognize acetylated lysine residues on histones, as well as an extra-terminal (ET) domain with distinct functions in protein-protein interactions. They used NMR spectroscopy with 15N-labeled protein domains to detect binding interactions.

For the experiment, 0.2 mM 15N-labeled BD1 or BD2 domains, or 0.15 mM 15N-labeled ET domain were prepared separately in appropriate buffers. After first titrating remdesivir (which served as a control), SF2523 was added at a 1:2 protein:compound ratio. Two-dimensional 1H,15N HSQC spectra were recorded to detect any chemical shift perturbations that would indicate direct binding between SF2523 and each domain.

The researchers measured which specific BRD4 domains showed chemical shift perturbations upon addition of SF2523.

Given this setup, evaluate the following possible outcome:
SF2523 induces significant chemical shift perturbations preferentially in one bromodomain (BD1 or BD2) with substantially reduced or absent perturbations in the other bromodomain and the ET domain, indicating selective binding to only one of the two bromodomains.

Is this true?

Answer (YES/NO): NO